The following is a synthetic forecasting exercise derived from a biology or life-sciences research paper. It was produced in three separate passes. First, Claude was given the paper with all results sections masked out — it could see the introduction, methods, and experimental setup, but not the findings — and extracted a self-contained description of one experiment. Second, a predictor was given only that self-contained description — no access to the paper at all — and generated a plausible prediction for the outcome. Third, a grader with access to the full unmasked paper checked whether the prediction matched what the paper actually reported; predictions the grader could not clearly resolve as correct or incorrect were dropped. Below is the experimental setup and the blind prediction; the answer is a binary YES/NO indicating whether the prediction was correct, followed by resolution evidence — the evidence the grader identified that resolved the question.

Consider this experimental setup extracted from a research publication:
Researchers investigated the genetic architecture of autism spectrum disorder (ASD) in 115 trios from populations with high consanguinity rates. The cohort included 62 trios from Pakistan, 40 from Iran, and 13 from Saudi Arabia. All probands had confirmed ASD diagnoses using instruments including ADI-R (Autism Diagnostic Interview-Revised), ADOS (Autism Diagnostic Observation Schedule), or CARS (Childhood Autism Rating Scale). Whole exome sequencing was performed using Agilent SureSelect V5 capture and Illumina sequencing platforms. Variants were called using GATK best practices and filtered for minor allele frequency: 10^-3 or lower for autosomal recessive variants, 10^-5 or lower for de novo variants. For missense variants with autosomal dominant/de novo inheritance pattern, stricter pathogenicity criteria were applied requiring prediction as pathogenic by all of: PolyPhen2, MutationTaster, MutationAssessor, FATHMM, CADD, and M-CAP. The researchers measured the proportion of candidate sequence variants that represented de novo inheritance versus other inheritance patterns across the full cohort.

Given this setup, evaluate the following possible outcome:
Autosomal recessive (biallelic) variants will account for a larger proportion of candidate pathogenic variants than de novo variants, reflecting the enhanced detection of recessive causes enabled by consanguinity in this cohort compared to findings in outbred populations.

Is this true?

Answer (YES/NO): YES